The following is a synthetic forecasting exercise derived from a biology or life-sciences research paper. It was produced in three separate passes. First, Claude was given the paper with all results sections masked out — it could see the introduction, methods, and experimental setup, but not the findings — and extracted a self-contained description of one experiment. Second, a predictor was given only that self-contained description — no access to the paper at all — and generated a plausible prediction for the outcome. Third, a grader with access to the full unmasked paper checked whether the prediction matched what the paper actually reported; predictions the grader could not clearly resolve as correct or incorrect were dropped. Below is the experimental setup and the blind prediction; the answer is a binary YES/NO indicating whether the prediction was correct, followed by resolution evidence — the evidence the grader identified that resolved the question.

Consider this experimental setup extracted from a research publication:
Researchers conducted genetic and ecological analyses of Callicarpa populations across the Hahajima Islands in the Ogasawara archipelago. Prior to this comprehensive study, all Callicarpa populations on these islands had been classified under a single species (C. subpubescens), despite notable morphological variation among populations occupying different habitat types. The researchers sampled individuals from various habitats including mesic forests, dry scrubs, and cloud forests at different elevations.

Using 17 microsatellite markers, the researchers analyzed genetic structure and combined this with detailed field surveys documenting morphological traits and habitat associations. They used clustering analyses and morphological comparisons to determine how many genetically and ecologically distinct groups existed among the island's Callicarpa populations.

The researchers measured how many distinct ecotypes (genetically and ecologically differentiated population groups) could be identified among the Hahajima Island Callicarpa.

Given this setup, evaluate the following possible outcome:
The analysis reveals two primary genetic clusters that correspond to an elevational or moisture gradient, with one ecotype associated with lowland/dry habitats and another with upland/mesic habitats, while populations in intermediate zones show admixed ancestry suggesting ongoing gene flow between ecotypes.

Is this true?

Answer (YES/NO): NO